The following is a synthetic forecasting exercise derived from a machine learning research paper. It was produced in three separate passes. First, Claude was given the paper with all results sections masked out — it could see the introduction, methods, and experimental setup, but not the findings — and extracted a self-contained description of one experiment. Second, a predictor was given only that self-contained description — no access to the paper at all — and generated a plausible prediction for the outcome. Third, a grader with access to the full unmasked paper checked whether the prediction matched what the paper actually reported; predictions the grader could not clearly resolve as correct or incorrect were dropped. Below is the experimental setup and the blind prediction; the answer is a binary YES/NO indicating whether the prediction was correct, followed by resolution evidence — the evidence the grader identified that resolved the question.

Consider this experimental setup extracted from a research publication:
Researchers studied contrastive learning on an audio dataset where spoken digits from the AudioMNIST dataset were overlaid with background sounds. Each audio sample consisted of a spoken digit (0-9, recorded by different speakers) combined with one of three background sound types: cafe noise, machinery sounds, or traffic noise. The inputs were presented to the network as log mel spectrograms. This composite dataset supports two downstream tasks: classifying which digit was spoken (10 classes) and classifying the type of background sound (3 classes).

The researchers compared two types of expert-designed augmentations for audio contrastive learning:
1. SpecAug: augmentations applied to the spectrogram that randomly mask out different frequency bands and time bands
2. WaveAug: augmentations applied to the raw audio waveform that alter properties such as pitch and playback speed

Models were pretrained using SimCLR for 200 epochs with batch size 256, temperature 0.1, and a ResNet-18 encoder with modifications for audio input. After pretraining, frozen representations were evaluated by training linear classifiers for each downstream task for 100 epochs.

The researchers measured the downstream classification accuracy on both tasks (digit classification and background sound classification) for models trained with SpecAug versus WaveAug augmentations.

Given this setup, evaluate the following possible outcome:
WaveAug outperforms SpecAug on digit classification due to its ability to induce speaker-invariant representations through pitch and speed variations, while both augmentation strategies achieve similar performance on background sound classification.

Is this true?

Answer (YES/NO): NO